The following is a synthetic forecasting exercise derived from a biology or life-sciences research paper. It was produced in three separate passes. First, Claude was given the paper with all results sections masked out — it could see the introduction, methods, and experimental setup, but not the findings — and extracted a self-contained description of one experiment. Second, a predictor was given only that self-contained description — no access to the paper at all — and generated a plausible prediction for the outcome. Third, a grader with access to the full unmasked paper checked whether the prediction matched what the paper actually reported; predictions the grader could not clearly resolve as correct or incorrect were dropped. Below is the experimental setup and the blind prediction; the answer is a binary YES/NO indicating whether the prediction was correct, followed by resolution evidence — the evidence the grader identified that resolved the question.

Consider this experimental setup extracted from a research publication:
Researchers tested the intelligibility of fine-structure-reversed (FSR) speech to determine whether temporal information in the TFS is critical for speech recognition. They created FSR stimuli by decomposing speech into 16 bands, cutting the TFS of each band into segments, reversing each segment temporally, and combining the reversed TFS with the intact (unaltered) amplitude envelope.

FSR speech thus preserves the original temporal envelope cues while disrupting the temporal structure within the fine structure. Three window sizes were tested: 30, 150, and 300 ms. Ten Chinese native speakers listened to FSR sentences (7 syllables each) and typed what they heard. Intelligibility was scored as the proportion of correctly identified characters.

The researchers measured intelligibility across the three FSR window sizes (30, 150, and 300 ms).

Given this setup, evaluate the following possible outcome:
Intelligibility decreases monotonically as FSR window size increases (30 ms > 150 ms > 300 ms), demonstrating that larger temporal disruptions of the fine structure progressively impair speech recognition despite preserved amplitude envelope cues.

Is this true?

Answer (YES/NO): NO